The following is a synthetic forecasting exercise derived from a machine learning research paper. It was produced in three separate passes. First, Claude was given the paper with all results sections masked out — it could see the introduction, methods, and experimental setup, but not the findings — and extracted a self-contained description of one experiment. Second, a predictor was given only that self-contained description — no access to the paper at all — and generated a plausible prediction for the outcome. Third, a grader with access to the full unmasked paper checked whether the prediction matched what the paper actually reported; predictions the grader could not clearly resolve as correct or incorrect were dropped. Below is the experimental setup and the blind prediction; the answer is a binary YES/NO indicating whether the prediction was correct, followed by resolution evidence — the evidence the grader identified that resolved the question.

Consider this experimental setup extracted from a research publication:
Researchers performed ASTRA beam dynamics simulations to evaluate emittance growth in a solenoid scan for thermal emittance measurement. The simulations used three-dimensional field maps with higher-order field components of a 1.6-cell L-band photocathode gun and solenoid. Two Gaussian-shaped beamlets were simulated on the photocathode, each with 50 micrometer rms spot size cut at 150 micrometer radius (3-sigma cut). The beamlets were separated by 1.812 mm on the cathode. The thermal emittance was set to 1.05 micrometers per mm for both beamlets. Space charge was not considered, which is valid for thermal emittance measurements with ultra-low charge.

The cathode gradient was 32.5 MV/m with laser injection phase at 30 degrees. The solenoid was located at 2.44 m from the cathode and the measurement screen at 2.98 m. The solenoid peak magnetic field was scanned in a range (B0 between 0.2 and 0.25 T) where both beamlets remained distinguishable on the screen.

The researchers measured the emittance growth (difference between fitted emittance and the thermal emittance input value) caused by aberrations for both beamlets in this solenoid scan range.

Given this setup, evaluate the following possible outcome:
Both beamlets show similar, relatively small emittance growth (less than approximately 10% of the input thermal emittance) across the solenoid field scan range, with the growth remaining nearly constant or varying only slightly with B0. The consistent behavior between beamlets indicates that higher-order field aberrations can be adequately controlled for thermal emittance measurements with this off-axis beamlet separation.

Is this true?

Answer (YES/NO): YES